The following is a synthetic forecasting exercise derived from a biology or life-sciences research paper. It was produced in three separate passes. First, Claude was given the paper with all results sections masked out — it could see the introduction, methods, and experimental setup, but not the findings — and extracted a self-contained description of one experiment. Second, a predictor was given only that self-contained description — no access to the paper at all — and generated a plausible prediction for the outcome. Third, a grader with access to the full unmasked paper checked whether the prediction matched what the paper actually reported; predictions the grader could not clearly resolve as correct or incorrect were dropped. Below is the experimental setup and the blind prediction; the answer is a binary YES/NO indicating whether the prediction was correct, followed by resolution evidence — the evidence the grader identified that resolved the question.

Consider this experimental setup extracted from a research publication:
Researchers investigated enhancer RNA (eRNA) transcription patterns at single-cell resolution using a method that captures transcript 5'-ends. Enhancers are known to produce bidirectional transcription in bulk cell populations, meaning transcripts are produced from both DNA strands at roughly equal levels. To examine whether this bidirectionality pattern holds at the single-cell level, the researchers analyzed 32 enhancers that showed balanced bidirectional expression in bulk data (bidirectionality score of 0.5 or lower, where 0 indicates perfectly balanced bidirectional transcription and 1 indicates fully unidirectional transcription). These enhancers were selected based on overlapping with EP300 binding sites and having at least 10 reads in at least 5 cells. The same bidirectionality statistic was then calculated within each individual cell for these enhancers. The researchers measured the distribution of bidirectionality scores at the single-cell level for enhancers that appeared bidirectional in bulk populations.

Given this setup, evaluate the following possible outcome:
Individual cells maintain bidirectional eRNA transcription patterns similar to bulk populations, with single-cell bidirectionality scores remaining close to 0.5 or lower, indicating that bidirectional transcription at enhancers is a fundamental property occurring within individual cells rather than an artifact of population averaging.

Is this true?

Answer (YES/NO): NO